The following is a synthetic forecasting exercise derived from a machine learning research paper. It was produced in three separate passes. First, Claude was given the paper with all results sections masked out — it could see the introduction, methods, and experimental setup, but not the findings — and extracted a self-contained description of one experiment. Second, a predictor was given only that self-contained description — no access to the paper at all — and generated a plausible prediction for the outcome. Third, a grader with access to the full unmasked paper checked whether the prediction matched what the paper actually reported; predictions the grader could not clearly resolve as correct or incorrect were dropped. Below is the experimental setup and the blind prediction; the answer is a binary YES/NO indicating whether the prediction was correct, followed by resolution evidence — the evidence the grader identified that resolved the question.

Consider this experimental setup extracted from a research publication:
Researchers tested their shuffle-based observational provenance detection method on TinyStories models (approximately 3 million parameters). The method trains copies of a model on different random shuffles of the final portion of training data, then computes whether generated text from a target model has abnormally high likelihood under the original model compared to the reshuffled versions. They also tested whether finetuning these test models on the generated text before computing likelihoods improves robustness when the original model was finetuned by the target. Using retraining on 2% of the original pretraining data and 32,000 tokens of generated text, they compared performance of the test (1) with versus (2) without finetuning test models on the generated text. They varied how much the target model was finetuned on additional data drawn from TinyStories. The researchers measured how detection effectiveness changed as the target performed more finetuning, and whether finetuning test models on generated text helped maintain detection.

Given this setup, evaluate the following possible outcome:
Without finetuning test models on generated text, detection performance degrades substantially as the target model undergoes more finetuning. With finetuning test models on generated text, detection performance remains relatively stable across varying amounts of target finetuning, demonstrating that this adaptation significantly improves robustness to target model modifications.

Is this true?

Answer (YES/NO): NO